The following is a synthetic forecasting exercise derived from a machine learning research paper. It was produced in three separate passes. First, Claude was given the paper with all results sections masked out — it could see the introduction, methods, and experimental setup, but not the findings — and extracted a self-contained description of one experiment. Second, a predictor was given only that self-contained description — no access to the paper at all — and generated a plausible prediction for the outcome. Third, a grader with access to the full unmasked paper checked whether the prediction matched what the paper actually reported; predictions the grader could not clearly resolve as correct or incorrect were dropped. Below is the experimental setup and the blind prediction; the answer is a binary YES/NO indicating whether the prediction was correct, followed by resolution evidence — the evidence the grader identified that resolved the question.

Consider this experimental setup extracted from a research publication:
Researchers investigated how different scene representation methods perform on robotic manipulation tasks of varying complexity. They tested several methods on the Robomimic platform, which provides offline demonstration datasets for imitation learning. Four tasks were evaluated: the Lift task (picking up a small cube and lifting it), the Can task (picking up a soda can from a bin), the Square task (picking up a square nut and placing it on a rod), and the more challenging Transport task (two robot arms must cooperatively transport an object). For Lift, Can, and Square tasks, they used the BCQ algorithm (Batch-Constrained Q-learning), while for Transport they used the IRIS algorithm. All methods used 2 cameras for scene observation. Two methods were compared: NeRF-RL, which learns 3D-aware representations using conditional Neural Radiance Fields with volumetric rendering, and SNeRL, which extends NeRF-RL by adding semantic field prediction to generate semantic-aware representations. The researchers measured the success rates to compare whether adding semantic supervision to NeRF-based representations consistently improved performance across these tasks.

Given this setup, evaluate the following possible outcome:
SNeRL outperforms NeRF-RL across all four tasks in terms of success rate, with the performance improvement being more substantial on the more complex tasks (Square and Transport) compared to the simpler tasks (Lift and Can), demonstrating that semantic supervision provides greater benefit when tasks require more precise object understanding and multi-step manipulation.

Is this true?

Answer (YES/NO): NO